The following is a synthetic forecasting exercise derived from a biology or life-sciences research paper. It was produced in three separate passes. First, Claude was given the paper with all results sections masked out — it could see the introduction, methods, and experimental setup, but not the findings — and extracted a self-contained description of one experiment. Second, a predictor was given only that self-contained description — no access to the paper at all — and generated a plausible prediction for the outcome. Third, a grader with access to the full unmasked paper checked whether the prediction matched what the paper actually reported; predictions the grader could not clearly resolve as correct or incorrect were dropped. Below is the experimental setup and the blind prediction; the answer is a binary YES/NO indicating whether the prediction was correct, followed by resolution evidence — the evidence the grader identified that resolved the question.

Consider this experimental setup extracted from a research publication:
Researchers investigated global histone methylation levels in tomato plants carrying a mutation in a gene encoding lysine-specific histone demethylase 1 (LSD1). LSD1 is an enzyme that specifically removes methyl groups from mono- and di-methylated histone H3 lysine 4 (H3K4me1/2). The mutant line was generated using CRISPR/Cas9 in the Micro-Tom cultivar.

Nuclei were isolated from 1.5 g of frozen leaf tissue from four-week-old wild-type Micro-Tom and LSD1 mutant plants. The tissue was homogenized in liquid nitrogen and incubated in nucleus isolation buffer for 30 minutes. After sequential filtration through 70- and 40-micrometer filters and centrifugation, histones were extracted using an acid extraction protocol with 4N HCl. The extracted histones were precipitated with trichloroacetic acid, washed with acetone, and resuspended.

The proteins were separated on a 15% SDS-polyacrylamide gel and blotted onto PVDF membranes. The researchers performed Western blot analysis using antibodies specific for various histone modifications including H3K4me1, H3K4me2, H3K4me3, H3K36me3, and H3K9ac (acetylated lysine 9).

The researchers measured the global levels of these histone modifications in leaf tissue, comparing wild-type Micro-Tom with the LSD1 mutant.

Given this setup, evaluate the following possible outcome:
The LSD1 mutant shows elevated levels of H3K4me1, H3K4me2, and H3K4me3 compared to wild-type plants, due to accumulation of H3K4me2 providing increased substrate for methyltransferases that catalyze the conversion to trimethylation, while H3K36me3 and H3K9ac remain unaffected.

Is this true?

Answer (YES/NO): NO